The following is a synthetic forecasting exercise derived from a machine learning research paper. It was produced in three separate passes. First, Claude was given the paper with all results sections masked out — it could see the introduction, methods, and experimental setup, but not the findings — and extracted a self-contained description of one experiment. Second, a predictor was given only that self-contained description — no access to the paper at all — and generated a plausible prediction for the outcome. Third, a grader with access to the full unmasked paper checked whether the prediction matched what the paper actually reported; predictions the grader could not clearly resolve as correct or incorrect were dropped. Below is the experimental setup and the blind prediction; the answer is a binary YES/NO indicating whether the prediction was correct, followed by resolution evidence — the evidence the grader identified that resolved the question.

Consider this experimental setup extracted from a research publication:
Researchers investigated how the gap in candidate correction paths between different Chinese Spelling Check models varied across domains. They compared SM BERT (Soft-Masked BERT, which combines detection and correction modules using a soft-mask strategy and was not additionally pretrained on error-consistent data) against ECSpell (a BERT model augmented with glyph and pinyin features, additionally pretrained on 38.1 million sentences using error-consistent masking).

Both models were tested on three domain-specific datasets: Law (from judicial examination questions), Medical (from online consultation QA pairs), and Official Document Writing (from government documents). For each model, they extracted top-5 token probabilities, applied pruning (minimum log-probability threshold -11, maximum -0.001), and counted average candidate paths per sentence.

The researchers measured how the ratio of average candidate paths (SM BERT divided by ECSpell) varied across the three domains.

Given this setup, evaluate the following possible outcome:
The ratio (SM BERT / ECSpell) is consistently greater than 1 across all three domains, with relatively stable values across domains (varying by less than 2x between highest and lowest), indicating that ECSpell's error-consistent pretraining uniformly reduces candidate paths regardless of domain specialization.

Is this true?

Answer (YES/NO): NO